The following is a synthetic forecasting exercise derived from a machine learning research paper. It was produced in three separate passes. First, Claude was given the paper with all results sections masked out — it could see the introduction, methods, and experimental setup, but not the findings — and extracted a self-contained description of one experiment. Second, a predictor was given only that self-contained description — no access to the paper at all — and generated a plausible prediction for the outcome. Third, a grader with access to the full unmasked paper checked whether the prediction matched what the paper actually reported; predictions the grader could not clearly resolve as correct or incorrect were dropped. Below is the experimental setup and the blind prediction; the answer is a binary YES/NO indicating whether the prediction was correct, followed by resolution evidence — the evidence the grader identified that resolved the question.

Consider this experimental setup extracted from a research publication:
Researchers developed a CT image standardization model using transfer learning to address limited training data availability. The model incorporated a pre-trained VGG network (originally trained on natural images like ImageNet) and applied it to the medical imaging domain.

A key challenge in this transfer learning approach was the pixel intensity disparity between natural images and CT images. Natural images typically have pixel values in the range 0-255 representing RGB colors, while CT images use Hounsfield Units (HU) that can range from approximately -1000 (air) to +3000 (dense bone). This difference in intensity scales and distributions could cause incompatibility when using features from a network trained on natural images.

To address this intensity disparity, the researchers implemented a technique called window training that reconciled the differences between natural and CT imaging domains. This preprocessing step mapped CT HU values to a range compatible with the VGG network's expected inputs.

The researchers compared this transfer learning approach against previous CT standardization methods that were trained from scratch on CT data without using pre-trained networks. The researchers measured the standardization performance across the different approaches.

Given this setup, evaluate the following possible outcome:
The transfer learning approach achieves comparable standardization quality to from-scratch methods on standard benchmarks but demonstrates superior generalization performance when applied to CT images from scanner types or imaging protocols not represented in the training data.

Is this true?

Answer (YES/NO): NO